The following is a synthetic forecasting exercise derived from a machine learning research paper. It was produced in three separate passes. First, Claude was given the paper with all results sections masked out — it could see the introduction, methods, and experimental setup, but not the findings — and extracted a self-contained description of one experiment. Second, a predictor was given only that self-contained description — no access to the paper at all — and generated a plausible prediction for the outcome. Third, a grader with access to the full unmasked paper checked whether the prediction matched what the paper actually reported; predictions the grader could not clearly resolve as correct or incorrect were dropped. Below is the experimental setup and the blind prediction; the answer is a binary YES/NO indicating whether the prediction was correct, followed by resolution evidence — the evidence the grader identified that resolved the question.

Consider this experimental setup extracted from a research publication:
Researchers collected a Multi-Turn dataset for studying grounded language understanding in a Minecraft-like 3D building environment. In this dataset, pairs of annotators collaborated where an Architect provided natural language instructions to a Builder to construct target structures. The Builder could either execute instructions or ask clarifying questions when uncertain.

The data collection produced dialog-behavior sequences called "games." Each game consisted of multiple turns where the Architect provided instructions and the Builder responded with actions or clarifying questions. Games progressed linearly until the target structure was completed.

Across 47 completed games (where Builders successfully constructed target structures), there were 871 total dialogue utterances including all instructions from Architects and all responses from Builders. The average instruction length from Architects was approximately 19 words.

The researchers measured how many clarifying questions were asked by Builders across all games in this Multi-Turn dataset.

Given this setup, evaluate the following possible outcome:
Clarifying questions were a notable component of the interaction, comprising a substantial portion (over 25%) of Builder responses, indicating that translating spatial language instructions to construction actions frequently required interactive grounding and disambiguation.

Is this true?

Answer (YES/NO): YES